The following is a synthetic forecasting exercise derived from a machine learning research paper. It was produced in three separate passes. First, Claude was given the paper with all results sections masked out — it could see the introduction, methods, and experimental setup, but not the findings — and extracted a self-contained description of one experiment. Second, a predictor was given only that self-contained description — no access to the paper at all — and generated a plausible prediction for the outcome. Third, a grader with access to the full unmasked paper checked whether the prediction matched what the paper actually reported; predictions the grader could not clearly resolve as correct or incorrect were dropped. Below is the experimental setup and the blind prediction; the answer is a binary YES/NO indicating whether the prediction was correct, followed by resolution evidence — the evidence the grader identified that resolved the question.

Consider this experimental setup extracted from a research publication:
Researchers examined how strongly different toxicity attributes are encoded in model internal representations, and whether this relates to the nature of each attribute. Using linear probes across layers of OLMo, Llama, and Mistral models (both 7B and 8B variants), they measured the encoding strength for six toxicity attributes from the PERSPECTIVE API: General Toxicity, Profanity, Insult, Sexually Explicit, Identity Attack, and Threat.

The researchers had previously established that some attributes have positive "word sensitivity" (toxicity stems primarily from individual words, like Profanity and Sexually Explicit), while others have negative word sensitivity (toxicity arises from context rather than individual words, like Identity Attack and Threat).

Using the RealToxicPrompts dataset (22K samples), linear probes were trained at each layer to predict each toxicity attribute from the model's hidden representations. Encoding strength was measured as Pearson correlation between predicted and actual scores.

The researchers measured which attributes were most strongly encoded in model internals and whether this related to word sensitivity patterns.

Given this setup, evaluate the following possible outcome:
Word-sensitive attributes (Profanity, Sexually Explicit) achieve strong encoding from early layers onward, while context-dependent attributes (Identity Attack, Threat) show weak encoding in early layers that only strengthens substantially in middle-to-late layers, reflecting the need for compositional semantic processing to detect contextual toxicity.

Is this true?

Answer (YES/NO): NO